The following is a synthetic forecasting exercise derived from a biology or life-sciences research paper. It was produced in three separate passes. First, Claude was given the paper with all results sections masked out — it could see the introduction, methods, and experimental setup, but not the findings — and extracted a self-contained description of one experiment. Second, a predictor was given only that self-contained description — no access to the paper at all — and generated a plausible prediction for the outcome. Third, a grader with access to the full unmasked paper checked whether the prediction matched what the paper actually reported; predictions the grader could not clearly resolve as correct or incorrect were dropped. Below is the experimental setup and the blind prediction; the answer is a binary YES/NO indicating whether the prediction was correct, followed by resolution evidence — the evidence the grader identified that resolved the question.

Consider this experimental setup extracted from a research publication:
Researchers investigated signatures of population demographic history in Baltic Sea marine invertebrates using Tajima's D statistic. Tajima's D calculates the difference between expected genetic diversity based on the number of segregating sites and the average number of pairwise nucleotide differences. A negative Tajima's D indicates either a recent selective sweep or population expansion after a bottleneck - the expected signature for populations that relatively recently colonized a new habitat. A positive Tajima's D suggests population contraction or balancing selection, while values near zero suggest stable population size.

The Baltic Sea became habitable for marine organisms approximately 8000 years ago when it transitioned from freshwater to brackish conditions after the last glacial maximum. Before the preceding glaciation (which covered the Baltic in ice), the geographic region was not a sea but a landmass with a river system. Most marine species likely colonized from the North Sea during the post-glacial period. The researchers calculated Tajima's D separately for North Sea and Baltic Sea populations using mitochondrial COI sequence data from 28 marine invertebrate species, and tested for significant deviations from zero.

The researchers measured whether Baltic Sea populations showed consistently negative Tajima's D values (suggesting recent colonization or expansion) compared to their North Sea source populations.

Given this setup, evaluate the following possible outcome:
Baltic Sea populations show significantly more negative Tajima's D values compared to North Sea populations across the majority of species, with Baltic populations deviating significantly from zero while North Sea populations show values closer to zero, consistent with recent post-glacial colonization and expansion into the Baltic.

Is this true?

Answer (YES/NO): NO